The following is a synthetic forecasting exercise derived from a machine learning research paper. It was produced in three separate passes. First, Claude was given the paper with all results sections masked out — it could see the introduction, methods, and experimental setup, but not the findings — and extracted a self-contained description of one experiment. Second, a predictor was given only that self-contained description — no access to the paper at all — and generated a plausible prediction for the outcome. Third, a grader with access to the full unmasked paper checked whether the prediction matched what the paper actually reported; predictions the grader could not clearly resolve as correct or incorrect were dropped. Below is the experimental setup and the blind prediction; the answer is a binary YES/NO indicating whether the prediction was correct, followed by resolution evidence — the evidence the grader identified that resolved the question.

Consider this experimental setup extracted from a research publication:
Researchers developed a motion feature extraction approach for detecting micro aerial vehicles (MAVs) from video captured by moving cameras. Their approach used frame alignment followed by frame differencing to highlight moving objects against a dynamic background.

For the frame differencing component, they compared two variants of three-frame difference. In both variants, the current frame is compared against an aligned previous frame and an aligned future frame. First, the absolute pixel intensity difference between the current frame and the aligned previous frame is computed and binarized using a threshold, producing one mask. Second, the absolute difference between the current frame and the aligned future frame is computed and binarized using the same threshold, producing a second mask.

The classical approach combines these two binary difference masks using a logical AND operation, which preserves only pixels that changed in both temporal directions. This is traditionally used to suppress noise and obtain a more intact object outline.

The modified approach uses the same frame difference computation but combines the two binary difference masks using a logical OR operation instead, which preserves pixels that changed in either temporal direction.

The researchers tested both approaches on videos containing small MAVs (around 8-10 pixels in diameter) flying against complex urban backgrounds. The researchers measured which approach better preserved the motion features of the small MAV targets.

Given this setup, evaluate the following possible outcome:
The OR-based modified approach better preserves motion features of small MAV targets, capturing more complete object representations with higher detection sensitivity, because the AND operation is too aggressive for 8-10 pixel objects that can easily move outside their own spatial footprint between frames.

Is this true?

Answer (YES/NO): YES